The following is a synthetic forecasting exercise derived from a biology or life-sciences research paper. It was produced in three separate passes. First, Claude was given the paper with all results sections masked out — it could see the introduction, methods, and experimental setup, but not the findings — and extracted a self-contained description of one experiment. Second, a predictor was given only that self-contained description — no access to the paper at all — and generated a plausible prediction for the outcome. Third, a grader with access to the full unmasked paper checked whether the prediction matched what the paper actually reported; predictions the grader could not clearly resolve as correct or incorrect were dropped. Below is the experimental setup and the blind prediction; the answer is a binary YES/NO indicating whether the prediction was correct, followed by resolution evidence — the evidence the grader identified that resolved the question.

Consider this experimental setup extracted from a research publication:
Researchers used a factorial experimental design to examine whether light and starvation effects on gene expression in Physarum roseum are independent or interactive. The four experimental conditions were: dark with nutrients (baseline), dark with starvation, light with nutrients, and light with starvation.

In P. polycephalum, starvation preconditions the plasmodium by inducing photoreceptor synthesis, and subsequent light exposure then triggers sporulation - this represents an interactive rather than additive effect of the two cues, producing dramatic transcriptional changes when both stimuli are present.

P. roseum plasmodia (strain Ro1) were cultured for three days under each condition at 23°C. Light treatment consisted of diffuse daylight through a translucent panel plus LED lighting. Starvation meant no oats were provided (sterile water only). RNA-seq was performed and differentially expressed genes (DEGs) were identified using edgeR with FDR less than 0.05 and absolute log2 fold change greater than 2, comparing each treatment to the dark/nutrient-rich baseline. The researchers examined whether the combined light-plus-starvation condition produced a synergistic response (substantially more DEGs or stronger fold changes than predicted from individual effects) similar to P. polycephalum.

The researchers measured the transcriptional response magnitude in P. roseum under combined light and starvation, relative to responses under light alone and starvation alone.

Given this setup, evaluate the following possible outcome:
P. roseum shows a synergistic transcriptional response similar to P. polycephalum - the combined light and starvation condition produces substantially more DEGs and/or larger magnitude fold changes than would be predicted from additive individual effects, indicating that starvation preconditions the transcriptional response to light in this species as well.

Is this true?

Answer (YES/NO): NO